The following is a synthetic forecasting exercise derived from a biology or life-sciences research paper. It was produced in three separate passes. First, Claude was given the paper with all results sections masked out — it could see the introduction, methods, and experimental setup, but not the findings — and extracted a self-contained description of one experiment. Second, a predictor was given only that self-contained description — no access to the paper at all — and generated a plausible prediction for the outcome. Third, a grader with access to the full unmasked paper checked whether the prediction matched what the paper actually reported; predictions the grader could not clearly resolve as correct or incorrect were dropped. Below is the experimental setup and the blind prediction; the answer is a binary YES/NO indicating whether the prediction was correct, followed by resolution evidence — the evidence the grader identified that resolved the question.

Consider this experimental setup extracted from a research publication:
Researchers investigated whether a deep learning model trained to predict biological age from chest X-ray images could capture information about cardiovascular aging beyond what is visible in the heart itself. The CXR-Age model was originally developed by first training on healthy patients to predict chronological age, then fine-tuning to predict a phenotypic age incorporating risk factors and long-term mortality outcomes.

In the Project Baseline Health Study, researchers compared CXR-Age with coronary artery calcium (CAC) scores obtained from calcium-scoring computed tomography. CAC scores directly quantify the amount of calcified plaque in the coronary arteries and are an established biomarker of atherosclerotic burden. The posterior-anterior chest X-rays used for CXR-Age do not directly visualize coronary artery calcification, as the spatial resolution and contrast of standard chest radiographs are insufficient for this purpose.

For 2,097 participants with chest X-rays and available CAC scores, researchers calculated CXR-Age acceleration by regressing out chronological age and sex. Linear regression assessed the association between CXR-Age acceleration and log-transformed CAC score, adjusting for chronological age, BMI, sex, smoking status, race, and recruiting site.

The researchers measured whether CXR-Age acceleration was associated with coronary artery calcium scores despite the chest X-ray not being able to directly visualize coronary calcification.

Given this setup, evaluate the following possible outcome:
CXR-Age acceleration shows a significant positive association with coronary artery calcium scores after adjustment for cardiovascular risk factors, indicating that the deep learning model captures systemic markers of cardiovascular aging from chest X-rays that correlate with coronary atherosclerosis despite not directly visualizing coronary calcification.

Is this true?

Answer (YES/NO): YES